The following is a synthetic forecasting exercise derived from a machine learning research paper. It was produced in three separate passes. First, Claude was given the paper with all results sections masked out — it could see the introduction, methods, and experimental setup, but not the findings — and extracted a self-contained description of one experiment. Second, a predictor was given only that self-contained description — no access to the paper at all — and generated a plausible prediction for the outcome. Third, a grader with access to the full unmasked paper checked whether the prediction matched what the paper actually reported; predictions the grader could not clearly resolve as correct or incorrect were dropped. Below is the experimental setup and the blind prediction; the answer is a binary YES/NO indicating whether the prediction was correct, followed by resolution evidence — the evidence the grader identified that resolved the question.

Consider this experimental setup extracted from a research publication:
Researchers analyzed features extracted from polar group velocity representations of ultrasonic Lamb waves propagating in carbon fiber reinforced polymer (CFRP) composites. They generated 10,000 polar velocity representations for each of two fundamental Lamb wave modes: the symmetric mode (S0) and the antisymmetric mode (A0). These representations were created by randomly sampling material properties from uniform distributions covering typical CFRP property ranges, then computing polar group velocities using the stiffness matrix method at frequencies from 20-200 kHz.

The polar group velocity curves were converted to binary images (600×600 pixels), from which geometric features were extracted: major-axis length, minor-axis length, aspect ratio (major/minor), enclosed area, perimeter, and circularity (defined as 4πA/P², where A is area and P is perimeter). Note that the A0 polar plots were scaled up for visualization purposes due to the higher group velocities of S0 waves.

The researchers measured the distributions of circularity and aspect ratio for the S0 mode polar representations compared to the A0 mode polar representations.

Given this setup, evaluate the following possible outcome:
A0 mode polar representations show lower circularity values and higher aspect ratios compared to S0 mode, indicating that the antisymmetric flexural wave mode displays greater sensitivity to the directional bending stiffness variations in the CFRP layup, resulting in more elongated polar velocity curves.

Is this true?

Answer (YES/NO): NO